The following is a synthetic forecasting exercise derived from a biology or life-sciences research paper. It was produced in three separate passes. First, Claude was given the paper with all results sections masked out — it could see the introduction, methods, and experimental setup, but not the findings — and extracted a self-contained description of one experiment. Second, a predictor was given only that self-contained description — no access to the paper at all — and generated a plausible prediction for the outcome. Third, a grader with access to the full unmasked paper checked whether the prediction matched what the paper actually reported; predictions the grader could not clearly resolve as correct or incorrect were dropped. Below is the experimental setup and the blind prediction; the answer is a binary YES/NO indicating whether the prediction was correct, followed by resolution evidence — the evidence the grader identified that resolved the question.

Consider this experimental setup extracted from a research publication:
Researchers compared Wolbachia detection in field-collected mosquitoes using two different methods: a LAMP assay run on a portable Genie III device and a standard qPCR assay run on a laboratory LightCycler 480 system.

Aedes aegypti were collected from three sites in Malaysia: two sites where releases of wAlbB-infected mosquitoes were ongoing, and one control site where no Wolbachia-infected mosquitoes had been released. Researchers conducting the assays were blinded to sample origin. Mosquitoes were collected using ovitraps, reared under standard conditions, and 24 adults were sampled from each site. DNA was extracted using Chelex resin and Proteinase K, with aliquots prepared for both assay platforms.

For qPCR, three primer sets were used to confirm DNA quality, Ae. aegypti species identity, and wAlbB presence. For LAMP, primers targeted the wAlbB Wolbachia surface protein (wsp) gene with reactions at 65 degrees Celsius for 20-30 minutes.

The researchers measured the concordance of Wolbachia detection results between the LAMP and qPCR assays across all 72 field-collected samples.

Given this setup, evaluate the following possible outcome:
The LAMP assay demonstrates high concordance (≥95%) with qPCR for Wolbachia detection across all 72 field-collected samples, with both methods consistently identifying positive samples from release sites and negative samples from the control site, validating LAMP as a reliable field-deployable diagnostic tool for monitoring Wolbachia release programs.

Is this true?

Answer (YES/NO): YES